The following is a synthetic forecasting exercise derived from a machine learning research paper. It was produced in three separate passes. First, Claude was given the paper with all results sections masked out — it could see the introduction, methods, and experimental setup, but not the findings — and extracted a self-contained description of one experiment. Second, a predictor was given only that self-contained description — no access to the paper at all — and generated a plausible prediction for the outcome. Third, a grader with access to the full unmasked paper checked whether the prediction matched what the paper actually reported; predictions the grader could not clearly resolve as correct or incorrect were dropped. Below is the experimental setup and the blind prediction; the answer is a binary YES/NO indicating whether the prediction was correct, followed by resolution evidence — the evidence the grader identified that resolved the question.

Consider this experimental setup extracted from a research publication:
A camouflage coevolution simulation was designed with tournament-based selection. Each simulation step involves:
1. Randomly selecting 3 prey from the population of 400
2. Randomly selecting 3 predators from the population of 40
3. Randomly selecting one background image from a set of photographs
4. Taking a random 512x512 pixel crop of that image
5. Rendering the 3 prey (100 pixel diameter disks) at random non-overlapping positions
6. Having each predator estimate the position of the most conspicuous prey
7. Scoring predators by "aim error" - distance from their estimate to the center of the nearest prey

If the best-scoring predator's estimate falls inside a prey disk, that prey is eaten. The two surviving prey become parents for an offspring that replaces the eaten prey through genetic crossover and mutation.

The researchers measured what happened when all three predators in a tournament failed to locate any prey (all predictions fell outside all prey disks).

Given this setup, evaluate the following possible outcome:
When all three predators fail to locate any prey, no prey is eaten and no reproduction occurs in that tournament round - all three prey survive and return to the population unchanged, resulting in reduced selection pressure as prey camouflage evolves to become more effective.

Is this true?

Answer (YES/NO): YES